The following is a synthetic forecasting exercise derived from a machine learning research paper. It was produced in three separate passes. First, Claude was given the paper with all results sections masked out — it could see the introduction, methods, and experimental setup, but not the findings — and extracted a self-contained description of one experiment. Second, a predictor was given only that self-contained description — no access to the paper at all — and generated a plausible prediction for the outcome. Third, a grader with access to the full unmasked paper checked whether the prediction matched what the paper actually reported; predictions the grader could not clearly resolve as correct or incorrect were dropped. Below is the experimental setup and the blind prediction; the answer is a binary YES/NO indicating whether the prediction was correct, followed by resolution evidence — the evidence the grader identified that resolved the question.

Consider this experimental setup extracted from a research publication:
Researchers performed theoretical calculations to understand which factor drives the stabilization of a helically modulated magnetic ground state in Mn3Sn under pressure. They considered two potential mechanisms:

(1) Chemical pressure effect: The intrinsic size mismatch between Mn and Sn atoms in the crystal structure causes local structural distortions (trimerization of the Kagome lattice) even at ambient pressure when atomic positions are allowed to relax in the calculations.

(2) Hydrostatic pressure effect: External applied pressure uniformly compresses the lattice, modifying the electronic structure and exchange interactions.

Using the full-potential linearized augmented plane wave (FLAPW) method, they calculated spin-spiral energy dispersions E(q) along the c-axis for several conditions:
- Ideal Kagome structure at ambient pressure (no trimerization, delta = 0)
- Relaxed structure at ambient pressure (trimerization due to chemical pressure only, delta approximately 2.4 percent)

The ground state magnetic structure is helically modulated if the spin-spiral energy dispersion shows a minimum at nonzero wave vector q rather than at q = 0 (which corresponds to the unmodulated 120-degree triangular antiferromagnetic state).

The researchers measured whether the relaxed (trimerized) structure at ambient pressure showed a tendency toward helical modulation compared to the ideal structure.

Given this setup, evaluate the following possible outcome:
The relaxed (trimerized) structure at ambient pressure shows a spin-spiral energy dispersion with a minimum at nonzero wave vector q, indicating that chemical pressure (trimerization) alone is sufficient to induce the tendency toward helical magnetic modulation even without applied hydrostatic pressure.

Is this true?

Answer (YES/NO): NO